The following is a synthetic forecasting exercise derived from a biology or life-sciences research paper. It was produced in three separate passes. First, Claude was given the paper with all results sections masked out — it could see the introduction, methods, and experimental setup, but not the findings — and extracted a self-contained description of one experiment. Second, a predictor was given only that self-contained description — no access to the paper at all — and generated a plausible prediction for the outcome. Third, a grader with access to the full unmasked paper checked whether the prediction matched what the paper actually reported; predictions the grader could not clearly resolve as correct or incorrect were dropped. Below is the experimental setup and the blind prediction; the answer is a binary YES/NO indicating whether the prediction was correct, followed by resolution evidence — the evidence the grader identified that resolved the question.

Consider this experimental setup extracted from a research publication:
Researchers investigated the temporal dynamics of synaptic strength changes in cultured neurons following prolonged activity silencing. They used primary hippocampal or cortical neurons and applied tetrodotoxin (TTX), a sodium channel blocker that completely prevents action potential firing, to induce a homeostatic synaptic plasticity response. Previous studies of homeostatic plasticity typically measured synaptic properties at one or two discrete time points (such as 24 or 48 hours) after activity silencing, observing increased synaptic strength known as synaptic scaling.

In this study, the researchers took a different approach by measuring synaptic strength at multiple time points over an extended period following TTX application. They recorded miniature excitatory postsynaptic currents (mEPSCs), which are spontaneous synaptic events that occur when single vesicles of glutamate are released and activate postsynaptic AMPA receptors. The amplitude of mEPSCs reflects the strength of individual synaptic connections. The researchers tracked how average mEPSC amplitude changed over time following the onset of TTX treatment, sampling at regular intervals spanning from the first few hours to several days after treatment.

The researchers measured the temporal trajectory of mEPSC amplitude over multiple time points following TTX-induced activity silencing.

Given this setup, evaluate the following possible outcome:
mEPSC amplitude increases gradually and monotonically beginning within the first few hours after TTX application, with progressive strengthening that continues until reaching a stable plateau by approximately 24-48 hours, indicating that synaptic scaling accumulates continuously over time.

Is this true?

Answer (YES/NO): NO